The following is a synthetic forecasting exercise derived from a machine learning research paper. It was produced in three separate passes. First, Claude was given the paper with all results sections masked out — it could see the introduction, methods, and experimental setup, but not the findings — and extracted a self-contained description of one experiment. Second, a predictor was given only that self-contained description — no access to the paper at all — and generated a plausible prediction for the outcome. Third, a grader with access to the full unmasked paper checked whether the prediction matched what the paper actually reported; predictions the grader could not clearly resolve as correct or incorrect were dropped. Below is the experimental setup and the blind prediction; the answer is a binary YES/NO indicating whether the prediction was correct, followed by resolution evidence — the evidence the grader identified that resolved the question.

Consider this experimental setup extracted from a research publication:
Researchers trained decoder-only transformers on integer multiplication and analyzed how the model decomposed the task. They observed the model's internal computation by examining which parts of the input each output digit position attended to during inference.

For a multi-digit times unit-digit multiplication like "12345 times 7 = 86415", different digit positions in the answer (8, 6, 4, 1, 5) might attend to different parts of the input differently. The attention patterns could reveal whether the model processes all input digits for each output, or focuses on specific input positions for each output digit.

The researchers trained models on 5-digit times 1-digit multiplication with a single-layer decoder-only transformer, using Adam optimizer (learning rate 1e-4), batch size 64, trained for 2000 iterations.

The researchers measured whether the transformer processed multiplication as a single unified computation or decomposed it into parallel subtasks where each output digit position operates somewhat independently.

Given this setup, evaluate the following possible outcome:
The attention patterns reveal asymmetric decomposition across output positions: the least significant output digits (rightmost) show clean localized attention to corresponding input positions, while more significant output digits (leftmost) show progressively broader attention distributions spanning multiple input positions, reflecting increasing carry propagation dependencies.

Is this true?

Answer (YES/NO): NO